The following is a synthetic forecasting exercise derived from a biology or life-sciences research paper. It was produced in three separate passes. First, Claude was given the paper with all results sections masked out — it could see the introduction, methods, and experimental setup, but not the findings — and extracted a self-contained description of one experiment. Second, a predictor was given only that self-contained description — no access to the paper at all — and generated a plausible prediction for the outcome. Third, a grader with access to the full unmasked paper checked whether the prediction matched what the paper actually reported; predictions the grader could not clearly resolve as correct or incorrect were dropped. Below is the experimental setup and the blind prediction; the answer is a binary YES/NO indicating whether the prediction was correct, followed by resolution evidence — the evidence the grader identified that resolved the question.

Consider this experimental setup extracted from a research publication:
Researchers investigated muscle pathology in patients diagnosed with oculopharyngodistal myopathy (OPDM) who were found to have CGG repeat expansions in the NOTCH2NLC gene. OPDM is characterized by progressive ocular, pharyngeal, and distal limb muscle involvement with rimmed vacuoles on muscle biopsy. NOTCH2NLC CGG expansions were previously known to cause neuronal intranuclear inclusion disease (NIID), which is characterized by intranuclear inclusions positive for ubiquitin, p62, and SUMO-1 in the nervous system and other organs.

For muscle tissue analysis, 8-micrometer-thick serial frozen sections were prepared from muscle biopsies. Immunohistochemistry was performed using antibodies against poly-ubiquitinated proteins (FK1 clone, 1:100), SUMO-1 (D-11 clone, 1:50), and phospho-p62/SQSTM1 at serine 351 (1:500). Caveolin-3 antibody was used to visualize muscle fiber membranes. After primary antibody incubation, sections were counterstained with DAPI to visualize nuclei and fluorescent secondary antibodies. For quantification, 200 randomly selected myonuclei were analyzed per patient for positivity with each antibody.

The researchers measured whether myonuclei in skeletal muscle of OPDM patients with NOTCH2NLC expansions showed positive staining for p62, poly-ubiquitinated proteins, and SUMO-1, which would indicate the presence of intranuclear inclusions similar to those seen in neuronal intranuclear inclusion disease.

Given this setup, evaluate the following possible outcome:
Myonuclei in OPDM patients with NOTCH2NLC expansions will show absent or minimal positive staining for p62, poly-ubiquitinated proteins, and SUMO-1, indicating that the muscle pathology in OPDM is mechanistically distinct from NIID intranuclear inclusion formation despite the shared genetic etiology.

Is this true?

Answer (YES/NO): NO